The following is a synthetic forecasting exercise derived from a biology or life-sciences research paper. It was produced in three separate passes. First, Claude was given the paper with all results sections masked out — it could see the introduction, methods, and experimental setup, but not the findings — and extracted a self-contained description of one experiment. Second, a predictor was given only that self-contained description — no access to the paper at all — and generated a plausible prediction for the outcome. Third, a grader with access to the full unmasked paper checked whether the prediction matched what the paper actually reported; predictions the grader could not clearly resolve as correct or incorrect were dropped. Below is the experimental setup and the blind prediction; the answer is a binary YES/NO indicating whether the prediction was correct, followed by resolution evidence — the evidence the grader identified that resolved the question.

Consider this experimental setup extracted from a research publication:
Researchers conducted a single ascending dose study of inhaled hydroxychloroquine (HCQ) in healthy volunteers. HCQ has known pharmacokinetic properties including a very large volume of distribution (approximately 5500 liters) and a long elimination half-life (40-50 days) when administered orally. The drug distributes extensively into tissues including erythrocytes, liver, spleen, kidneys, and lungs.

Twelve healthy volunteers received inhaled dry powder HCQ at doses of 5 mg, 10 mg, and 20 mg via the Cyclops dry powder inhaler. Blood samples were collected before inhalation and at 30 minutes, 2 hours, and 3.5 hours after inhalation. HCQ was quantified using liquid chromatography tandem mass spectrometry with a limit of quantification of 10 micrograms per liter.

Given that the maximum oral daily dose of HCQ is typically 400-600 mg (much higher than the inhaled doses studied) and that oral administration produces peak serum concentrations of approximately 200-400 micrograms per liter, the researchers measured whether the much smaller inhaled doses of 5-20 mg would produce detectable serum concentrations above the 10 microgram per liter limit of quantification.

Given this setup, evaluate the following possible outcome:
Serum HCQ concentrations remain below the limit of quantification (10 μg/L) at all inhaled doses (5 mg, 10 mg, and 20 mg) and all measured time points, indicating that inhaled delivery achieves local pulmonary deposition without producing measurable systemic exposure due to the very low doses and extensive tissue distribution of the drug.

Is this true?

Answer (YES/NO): YES